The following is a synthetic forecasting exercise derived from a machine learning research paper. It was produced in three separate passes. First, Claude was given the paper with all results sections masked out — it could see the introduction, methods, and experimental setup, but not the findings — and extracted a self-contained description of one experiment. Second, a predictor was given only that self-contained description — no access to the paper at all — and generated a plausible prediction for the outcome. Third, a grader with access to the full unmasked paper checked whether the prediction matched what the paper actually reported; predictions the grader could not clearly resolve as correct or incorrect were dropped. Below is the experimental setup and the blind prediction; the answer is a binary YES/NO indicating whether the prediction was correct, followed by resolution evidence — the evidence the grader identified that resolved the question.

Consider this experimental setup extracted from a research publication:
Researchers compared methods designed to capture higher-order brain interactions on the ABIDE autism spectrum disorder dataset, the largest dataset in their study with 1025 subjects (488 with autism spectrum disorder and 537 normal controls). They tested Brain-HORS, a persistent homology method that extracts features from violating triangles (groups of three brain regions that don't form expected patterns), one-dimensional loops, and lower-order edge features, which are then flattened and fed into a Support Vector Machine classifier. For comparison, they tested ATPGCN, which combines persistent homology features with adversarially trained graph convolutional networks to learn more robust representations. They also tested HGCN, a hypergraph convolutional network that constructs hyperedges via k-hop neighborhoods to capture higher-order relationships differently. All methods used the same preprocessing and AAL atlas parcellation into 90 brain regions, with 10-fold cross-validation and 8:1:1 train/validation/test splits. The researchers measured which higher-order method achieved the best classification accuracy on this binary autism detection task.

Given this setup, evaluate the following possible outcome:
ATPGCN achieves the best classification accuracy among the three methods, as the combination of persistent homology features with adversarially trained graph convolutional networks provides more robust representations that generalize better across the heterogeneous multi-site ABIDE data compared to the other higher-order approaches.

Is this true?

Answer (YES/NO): NO